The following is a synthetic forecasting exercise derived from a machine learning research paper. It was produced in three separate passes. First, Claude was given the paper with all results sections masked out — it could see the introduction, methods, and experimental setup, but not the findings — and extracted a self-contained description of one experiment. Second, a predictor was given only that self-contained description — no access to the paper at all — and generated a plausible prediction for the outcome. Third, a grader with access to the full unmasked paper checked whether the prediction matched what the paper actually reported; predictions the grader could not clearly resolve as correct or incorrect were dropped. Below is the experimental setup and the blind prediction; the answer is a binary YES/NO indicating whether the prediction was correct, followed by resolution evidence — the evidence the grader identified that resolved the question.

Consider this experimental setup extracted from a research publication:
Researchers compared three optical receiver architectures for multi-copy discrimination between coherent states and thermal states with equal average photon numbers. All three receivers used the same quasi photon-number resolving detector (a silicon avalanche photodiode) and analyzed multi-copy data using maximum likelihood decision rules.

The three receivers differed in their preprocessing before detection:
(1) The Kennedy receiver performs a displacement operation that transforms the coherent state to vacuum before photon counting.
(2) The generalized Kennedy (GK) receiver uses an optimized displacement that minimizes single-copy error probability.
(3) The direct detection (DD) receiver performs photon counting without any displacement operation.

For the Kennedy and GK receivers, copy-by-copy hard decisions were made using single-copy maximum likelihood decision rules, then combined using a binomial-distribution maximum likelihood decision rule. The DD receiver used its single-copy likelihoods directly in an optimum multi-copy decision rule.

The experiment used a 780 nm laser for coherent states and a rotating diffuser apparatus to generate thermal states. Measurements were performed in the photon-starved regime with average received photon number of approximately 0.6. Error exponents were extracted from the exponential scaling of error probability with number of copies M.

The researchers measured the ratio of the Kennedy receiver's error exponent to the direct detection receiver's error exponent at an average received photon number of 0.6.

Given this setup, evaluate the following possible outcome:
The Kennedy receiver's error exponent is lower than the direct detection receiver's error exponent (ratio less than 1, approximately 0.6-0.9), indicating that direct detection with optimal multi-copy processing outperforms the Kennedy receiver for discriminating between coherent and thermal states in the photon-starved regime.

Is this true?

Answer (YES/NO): NO